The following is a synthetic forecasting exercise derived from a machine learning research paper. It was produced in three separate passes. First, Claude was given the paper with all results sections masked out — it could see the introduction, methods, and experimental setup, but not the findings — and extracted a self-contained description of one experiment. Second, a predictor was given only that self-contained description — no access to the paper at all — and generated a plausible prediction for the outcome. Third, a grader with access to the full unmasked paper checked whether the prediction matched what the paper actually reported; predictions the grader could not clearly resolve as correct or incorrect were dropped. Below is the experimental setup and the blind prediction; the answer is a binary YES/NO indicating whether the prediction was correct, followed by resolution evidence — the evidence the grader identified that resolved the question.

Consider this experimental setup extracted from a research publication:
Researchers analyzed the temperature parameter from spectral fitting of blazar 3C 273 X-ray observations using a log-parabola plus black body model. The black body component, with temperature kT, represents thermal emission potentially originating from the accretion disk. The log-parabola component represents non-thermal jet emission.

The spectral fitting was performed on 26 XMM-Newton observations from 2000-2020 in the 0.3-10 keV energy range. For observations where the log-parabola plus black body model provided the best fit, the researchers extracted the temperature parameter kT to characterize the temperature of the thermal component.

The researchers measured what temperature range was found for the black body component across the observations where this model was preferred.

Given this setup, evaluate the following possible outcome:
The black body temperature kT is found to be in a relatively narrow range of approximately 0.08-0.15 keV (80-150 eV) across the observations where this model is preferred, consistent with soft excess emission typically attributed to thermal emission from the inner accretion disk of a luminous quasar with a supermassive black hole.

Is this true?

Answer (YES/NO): NO